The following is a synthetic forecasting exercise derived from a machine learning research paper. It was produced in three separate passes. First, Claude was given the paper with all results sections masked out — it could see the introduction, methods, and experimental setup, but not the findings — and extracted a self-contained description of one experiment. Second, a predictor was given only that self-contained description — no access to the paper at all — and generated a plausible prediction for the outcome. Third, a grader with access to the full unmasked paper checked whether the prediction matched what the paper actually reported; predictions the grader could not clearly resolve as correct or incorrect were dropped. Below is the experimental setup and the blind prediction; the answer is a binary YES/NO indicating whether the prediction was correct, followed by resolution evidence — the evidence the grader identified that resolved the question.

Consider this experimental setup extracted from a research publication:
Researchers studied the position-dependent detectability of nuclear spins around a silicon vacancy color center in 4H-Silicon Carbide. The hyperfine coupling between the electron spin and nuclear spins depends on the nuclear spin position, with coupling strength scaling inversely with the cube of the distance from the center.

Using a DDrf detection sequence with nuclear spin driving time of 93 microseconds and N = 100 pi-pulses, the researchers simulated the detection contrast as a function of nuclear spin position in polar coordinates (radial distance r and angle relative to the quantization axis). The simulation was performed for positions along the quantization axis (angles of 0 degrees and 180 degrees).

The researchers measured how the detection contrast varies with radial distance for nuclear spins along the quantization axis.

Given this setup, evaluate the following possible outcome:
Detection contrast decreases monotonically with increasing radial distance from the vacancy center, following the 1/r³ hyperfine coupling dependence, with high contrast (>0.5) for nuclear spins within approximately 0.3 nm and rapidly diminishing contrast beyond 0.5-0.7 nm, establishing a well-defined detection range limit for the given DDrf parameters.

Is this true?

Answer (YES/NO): NO